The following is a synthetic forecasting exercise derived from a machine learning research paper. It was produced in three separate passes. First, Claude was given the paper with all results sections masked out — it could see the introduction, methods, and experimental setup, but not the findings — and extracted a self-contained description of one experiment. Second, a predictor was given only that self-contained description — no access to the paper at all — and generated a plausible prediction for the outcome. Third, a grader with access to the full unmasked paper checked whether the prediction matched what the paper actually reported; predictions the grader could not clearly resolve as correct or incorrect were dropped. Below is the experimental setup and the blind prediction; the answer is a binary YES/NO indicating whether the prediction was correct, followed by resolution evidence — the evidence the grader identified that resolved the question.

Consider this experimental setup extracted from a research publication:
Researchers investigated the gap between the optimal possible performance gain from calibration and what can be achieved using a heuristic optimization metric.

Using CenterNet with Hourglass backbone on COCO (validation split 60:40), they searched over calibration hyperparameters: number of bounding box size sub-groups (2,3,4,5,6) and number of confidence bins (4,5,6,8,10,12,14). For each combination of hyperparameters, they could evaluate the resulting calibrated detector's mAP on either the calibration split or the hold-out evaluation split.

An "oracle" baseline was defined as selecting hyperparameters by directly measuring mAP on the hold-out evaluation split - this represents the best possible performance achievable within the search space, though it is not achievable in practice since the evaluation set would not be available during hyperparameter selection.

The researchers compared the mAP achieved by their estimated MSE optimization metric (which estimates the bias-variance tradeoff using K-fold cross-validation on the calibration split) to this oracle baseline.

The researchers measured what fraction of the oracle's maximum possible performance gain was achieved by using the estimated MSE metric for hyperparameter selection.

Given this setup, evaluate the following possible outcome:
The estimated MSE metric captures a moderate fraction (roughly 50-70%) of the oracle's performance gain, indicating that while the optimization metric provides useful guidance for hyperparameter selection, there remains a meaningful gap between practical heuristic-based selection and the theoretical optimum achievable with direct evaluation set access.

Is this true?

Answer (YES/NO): NO